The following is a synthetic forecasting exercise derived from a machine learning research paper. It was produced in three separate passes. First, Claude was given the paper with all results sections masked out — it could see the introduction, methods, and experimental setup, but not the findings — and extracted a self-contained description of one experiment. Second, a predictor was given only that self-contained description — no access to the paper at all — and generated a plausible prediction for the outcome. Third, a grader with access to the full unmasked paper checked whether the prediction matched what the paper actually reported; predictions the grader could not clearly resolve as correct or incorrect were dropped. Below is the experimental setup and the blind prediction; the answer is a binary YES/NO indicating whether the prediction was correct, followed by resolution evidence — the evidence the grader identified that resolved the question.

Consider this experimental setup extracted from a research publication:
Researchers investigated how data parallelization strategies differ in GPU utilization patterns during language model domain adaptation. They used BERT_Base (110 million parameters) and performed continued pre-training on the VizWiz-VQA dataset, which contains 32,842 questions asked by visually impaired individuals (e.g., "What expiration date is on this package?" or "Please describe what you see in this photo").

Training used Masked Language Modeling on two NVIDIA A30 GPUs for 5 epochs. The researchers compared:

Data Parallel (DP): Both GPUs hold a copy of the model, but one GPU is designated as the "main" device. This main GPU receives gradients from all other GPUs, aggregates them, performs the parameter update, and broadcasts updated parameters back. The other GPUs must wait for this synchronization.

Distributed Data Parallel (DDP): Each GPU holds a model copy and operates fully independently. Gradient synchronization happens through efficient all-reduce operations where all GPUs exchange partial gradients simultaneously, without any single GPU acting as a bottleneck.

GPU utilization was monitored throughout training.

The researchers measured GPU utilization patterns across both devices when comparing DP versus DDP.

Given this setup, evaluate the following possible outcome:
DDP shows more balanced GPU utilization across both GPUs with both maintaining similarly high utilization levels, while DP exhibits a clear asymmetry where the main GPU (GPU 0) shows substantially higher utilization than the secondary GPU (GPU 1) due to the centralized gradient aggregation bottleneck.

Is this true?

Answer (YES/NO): YES